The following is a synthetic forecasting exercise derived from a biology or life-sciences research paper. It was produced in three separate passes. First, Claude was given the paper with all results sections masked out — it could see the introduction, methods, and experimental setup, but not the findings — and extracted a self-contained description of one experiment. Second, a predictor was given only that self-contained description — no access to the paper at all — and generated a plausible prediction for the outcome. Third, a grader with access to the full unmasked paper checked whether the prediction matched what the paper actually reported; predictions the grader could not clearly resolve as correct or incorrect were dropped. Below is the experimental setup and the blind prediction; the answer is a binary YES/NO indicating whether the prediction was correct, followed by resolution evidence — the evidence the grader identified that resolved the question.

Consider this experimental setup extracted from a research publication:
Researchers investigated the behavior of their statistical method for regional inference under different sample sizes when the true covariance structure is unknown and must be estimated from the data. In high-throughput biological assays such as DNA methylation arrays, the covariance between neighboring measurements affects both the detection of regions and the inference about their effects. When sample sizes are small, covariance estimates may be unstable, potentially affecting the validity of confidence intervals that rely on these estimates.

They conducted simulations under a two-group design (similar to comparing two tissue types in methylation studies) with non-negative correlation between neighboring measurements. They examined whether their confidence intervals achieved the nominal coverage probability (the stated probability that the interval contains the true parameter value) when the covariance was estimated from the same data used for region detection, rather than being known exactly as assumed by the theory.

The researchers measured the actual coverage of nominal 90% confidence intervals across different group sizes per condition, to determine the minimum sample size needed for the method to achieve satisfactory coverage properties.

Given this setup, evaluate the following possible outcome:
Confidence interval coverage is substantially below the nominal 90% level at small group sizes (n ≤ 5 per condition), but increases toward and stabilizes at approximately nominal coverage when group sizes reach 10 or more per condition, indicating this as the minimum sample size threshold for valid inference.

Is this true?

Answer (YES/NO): NO